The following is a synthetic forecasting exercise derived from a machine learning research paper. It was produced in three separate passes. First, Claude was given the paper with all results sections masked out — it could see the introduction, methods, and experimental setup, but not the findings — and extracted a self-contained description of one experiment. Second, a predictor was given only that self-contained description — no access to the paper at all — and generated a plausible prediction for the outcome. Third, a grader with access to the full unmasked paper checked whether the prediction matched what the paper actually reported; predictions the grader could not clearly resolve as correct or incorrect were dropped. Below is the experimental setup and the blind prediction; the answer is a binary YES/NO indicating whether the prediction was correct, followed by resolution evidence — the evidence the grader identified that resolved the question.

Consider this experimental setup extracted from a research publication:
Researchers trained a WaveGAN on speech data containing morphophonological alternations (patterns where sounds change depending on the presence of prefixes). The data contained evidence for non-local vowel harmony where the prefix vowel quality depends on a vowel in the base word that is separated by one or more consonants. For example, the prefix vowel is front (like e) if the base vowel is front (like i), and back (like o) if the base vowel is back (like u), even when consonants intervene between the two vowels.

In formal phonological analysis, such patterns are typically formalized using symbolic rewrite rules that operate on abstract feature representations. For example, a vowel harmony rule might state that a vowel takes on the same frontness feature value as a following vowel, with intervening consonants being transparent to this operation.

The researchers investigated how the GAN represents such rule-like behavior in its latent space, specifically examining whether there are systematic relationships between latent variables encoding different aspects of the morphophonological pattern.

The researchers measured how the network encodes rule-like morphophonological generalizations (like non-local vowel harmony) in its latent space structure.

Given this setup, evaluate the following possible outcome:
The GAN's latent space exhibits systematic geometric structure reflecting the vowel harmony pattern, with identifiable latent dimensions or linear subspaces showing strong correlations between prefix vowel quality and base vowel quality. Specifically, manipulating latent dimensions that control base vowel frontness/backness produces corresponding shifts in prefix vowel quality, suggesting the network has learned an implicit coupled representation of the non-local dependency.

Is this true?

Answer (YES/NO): YES